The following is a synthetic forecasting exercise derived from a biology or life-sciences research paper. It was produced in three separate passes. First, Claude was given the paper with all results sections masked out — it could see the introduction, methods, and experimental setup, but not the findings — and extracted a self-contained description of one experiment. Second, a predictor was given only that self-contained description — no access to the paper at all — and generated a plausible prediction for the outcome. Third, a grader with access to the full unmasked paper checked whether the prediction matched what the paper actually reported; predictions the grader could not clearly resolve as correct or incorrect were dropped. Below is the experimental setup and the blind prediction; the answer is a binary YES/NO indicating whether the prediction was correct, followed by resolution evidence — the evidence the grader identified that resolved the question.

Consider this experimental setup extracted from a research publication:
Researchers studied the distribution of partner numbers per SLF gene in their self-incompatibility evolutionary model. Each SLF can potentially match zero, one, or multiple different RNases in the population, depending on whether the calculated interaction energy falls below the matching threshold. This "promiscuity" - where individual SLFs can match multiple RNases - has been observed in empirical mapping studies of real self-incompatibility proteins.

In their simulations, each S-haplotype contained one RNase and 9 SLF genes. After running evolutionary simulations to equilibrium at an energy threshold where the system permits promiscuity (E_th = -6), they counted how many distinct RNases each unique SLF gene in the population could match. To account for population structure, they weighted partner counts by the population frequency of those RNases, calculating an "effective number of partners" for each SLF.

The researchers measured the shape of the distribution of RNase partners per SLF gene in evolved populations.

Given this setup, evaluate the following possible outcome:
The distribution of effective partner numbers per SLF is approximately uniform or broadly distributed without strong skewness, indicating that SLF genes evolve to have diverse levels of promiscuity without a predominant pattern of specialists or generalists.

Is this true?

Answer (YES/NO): NO